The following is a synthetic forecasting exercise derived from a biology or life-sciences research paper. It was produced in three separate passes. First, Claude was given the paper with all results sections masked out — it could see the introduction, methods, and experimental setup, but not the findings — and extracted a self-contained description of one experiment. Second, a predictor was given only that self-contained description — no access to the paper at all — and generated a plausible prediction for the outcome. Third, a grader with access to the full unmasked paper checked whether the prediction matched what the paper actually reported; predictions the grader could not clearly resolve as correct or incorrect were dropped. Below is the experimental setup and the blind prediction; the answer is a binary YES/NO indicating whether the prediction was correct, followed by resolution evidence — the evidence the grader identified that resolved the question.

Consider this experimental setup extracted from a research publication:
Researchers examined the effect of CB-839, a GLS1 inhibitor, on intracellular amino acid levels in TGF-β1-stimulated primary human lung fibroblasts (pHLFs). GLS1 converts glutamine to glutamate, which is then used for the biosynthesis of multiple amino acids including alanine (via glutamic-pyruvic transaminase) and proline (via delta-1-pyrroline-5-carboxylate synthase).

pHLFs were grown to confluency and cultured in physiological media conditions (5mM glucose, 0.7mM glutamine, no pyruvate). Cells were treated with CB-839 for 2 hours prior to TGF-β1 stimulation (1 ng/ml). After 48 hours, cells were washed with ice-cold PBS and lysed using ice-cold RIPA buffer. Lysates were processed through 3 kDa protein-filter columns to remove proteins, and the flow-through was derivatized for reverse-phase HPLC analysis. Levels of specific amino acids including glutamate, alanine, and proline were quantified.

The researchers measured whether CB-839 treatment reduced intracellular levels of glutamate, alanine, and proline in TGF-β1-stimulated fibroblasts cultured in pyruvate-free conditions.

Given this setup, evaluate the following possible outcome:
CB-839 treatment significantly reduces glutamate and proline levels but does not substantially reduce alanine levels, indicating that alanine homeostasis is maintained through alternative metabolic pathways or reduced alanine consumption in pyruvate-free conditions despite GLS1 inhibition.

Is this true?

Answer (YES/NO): NO